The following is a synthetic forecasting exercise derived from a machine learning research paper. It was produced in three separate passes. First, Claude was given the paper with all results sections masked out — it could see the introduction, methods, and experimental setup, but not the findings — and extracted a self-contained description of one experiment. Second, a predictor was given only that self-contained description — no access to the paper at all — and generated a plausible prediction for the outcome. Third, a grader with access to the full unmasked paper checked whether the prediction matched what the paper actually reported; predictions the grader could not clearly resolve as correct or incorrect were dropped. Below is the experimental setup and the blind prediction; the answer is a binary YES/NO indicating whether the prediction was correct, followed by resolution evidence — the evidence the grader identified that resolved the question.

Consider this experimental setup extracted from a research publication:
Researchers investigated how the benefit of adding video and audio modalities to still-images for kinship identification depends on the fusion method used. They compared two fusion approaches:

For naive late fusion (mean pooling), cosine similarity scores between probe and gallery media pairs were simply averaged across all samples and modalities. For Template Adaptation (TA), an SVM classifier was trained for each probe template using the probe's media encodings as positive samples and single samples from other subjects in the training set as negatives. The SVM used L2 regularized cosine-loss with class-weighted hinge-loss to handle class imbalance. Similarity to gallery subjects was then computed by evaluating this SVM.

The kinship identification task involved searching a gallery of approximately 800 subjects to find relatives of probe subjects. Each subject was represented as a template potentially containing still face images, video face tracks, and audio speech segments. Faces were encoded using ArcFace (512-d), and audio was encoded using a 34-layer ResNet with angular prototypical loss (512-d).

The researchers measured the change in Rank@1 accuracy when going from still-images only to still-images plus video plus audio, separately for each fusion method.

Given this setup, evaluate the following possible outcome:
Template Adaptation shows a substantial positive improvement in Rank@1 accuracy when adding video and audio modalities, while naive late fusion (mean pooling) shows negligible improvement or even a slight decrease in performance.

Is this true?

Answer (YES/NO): YES